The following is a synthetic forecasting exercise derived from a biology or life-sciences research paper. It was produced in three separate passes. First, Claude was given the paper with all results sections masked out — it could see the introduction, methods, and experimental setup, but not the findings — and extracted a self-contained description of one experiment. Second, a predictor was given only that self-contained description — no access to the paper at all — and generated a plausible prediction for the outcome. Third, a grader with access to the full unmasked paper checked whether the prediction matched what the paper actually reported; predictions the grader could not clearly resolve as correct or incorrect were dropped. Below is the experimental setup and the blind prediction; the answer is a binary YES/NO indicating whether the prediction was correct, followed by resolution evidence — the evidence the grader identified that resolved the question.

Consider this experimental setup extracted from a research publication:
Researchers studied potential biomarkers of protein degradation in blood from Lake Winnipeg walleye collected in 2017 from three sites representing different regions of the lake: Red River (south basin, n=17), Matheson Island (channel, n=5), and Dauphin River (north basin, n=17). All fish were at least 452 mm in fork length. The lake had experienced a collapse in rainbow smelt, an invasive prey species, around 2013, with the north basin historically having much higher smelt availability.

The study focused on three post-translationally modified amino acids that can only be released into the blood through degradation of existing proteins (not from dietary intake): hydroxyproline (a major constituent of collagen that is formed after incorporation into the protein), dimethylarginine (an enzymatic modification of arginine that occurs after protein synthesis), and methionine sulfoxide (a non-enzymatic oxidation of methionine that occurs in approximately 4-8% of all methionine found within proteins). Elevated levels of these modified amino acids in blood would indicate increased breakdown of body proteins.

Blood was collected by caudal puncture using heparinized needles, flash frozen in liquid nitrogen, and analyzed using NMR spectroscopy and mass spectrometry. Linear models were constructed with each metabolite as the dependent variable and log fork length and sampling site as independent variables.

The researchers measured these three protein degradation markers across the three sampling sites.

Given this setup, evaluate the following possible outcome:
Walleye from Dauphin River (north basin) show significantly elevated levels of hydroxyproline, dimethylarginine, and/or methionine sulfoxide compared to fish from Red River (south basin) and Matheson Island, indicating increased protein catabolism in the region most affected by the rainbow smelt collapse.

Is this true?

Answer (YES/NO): YES